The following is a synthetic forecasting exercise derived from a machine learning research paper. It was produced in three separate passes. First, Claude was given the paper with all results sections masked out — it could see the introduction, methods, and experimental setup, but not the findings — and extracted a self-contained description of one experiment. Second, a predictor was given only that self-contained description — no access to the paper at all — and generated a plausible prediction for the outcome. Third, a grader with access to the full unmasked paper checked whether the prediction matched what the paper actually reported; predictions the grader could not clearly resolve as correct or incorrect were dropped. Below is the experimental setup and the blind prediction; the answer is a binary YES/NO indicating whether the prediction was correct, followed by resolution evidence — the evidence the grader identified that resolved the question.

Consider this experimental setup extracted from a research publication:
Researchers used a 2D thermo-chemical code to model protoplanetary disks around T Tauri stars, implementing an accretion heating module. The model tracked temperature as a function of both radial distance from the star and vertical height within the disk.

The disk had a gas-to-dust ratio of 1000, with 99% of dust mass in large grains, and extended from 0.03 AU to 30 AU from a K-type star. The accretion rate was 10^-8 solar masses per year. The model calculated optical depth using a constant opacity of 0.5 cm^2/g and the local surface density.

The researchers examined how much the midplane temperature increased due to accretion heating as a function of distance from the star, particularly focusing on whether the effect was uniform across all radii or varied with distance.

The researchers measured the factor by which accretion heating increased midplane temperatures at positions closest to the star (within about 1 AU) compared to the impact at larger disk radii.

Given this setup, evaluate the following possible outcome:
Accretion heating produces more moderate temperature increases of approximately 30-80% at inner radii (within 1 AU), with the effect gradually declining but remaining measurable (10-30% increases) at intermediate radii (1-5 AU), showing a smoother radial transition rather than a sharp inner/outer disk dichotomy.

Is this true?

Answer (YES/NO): NO